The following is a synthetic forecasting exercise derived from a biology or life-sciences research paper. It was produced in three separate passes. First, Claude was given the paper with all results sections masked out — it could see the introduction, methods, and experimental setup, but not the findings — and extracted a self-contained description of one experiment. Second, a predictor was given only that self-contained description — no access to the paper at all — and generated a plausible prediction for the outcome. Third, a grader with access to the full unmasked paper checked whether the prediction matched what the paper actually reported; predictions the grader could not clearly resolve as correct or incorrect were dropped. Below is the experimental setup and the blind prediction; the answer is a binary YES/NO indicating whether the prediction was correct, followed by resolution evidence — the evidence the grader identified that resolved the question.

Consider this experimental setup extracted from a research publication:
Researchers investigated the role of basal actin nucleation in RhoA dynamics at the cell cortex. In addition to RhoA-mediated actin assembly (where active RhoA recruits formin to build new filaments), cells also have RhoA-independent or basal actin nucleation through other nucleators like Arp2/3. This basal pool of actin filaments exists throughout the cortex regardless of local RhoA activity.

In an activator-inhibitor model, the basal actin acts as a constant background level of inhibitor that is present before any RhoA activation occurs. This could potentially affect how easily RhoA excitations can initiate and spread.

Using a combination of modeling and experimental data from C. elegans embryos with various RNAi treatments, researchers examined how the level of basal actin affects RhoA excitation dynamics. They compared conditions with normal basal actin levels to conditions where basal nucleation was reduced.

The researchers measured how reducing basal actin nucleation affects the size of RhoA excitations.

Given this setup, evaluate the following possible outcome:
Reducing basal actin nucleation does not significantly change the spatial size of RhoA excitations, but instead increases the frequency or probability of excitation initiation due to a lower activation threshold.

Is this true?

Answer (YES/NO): NO